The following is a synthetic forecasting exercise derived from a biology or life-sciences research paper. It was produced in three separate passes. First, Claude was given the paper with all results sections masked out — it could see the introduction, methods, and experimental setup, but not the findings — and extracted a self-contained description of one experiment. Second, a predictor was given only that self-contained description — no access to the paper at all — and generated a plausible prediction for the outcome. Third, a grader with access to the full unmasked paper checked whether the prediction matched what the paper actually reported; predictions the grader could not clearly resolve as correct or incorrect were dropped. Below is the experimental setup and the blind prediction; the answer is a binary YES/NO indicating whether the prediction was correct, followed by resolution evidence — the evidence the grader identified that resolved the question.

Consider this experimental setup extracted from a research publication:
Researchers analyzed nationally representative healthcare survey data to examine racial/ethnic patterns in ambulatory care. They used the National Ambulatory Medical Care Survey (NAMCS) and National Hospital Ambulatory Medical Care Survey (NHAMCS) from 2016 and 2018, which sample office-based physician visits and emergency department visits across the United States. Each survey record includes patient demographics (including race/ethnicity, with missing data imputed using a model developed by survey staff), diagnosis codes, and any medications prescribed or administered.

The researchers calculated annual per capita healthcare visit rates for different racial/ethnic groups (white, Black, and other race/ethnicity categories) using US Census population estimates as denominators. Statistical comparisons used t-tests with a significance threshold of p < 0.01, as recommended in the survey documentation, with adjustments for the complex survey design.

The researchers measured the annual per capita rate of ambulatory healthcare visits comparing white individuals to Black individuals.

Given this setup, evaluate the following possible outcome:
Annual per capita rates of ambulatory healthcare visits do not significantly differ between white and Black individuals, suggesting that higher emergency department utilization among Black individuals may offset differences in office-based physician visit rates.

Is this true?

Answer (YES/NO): NO